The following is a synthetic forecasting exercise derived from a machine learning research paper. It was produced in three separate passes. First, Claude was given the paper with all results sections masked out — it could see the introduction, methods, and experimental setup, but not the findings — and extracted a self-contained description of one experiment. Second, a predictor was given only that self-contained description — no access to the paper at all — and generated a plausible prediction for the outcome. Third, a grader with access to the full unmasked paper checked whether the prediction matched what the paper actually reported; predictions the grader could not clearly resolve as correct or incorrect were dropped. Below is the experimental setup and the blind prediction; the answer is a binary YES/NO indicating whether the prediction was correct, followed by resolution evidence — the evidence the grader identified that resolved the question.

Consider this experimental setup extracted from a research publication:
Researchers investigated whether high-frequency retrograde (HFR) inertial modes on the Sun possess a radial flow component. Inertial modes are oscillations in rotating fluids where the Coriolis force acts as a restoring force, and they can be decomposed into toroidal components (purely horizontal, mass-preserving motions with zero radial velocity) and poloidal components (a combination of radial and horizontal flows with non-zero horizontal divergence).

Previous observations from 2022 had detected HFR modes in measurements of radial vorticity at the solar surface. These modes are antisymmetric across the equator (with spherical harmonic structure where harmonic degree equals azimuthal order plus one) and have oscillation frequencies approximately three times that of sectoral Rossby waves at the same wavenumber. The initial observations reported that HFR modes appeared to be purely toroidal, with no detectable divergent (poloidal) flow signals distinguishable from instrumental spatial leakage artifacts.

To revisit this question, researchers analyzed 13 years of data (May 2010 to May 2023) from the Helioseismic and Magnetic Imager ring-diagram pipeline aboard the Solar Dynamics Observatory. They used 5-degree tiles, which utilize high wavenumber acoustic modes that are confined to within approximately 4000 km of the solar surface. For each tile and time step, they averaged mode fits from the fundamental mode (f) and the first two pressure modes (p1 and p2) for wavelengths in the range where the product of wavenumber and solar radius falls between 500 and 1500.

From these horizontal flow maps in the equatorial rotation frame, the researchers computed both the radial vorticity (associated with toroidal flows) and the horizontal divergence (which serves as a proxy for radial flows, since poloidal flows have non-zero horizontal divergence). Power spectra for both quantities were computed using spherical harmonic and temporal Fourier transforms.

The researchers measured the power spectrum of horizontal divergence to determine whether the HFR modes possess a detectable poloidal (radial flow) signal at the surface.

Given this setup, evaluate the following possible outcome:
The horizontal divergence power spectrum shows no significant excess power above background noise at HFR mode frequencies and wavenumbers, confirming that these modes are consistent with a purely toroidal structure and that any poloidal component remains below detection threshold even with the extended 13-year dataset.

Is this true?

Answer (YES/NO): NO